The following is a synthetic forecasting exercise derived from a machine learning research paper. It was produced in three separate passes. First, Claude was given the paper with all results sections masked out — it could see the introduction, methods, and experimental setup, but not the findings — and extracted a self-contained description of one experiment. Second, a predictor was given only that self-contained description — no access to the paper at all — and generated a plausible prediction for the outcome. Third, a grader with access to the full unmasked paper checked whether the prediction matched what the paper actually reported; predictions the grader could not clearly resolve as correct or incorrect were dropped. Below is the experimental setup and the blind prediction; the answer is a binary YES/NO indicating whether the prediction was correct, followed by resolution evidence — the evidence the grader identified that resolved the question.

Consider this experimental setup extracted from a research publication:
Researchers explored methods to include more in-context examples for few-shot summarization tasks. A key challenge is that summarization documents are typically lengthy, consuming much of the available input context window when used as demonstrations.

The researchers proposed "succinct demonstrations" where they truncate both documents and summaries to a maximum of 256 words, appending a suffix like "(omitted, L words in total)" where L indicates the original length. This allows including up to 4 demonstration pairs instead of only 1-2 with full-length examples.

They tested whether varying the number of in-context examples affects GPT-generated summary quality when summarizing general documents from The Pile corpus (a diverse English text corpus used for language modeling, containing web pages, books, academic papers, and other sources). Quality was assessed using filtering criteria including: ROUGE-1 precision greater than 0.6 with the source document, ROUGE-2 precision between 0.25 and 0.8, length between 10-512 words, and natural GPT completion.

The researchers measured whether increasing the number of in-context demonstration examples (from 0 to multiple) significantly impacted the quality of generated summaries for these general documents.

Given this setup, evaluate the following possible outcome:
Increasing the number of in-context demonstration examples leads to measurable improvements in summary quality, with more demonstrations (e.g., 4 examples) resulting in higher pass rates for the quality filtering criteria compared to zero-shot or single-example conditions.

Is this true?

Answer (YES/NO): NO